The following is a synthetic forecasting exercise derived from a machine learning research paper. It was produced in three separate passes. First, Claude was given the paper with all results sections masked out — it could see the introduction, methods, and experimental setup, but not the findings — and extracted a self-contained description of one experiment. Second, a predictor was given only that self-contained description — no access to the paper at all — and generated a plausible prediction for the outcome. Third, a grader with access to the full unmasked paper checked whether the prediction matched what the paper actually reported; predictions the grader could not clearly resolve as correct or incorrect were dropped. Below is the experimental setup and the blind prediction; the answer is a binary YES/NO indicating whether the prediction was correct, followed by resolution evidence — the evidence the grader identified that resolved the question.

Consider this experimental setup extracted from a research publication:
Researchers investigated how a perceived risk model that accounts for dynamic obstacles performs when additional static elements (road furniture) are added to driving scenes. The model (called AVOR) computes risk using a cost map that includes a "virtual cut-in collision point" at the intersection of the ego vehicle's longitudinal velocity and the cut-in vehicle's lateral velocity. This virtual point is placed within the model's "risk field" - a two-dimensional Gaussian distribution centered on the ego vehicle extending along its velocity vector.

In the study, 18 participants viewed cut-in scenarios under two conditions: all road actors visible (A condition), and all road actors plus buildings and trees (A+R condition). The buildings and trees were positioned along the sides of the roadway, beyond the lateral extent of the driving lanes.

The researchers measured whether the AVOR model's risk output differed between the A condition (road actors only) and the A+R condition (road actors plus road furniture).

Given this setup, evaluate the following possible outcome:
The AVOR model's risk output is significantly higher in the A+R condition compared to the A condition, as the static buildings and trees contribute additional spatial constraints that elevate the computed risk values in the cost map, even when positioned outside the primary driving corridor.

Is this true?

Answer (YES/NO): NO